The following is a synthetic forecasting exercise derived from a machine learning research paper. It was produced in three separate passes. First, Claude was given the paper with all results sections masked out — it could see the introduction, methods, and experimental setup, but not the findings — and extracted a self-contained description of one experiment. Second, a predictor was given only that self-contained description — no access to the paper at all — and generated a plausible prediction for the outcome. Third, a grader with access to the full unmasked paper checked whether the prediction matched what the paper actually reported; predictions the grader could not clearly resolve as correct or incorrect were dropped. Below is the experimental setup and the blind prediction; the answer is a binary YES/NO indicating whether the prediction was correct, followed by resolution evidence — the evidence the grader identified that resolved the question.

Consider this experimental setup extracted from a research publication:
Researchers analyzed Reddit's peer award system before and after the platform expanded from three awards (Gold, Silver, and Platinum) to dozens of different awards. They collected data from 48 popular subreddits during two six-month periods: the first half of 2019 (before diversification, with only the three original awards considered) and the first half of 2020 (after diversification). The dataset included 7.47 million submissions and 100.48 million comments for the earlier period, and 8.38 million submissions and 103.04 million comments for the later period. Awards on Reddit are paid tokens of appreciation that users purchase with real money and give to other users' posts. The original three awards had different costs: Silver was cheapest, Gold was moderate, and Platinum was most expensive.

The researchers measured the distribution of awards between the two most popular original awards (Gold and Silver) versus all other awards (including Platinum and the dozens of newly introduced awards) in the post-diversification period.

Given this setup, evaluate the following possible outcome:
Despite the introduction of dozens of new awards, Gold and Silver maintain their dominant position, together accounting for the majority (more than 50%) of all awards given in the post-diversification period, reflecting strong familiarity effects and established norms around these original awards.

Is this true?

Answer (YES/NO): YES